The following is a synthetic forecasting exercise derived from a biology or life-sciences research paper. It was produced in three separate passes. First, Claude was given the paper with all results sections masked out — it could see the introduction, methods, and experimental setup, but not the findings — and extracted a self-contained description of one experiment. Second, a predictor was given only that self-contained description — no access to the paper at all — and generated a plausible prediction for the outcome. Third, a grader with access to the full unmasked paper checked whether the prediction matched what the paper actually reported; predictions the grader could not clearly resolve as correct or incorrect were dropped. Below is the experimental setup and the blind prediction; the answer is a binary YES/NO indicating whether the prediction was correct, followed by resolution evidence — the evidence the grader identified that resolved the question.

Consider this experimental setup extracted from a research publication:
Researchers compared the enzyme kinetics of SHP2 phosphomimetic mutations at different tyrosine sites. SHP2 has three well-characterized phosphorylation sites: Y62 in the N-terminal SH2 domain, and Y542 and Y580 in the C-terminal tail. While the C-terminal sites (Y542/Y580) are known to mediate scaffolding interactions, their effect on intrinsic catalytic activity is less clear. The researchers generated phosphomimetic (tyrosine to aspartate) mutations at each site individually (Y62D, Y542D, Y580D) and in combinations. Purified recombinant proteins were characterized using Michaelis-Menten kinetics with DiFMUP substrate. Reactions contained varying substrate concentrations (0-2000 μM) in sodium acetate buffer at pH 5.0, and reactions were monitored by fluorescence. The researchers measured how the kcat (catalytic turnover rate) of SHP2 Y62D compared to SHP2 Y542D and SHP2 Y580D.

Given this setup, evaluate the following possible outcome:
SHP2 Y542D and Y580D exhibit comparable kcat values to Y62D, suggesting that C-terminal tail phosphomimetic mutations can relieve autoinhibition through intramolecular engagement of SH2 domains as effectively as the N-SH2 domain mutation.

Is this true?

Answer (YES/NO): NO